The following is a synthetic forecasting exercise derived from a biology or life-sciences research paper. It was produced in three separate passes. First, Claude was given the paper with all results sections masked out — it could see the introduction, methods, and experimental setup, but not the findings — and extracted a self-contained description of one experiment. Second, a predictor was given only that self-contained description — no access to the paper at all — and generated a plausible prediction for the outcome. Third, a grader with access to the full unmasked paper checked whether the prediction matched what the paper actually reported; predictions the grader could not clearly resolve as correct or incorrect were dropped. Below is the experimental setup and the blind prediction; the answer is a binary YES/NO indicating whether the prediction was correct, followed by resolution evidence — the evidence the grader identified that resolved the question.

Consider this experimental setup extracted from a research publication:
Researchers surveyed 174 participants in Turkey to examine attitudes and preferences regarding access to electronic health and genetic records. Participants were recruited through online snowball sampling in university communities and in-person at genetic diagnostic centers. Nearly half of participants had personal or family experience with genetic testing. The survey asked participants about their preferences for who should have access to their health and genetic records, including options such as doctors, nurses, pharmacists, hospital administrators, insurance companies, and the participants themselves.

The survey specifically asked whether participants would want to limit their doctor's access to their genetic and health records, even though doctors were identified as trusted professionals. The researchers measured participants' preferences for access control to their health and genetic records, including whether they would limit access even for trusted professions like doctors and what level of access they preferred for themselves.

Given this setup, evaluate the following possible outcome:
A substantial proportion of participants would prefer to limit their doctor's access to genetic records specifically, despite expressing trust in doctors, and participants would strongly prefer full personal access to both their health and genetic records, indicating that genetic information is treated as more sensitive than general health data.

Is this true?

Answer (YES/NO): YES